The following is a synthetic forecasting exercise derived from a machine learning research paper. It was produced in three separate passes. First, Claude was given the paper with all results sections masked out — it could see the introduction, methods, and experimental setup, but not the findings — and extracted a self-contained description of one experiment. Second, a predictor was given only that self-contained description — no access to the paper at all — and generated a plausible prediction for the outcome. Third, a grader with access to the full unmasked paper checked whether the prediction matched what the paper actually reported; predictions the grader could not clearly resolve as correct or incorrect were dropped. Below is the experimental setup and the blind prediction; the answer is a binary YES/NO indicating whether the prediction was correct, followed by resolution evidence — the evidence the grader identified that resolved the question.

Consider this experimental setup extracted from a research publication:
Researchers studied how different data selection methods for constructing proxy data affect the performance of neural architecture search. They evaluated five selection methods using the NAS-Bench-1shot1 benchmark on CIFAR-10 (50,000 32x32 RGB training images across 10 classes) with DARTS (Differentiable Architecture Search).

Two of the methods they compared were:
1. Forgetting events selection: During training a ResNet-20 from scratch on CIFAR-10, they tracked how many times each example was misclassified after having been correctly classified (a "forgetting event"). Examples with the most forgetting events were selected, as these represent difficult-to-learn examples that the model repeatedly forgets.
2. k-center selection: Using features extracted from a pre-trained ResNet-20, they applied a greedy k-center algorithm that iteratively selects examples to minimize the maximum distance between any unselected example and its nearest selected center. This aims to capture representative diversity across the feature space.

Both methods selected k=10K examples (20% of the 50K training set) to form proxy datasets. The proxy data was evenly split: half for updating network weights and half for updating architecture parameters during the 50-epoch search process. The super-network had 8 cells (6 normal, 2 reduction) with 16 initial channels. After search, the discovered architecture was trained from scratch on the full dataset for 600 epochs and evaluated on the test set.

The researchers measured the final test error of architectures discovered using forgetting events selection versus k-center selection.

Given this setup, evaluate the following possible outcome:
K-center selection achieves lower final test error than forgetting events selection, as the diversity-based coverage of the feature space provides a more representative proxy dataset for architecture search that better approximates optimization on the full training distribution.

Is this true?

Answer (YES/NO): NO